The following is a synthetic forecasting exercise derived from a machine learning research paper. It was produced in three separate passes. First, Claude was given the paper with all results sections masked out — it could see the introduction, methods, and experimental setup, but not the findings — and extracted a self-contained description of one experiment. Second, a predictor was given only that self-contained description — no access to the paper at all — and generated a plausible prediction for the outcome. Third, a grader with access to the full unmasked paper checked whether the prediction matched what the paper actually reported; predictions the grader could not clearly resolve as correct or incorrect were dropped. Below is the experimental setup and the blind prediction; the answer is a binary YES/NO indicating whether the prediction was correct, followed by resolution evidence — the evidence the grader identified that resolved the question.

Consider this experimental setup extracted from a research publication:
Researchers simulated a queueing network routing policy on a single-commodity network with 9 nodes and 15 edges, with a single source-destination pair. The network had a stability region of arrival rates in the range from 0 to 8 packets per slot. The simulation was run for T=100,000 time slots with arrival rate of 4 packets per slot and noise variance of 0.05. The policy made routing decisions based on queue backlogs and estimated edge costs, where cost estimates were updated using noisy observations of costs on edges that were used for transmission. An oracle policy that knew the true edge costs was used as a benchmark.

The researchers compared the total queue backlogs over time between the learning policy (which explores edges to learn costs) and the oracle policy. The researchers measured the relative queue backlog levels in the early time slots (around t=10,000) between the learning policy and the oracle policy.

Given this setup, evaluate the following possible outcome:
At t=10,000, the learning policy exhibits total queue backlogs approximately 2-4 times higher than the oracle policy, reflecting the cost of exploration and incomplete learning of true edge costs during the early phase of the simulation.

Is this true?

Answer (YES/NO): NO